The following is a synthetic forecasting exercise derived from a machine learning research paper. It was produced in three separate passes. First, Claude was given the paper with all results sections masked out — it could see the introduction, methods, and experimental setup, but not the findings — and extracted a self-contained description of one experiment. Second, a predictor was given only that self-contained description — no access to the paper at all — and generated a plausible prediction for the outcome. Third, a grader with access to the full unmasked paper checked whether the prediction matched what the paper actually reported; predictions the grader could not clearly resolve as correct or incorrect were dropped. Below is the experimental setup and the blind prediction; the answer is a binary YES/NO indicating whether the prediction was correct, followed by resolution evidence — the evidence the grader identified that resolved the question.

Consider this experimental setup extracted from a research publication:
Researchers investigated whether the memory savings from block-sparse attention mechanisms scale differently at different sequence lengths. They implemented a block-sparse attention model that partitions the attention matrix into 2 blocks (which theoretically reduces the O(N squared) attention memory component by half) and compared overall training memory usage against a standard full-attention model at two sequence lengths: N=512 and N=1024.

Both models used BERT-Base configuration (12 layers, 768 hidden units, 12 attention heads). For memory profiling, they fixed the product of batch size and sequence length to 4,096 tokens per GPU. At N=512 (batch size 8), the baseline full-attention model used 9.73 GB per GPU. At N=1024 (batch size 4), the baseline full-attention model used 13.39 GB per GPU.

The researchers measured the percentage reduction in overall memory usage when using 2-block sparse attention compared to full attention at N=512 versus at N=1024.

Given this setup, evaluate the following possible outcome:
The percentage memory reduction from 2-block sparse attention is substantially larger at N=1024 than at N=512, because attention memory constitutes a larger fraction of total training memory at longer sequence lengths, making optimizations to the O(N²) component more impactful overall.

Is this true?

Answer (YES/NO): YES